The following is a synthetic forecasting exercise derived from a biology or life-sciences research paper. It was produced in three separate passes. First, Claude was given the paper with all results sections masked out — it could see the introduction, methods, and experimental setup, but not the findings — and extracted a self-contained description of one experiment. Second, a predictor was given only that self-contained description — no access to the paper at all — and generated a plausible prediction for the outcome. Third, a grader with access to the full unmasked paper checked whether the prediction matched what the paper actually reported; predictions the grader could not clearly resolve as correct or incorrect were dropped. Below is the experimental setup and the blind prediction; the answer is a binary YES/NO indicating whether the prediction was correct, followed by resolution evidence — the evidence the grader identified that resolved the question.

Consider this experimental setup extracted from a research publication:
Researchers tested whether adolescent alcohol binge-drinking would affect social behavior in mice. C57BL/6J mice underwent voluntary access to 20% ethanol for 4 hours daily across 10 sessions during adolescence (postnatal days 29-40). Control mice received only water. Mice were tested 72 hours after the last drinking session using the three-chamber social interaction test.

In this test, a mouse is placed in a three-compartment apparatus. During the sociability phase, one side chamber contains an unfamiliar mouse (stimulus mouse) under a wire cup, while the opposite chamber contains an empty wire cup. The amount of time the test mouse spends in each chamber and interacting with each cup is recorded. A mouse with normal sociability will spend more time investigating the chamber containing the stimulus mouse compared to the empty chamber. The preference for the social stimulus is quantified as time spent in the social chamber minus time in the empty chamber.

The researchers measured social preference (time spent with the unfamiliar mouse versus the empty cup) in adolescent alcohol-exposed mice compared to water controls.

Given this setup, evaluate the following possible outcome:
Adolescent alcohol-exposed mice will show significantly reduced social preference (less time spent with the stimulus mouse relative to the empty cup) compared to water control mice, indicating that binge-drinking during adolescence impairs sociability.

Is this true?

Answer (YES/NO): NO